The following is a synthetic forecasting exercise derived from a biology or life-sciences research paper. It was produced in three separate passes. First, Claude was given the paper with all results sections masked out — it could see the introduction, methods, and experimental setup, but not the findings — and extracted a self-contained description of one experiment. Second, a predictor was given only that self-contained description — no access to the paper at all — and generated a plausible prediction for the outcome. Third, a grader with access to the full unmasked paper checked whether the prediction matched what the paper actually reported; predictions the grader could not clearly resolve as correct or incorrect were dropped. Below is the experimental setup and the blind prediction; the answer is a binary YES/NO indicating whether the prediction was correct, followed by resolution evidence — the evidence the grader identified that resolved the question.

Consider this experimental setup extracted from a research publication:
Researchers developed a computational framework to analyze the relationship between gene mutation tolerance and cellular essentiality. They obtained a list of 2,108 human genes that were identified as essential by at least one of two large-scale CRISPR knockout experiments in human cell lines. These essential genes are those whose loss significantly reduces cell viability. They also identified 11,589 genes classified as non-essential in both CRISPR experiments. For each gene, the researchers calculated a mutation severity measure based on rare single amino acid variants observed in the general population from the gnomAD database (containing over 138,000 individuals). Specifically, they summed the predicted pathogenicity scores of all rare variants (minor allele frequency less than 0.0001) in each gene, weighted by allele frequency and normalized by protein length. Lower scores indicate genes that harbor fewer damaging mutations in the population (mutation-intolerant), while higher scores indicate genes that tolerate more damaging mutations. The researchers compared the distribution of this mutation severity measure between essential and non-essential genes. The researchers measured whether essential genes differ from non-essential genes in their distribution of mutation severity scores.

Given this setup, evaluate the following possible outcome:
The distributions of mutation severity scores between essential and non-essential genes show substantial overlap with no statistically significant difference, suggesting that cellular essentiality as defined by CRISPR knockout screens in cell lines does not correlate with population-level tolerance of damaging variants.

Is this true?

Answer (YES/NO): NO